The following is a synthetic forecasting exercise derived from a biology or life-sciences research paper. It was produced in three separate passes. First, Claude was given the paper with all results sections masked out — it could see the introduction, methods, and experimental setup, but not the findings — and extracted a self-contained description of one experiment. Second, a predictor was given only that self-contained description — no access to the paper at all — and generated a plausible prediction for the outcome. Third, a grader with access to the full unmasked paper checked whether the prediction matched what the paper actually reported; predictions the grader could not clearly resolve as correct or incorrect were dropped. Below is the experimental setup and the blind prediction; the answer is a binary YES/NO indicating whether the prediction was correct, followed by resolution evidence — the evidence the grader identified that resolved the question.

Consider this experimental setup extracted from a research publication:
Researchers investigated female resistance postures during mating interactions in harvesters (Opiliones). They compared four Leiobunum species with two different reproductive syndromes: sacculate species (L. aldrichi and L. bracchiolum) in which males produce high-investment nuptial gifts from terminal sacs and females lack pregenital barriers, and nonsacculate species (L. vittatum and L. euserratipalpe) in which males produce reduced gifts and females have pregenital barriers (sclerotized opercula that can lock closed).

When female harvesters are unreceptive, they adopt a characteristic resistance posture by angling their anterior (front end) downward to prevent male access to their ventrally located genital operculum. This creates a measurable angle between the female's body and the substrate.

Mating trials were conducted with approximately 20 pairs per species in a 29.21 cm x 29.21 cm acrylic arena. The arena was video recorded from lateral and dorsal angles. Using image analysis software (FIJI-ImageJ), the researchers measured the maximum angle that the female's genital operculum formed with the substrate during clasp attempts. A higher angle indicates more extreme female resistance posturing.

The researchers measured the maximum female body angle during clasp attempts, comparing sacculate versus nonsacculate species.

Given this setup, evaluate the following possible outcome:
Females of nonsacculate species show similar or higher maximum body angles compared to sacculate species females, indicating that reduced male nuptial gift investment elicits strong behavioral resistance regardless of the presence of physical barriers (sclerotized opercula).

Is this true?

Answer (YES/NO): NO